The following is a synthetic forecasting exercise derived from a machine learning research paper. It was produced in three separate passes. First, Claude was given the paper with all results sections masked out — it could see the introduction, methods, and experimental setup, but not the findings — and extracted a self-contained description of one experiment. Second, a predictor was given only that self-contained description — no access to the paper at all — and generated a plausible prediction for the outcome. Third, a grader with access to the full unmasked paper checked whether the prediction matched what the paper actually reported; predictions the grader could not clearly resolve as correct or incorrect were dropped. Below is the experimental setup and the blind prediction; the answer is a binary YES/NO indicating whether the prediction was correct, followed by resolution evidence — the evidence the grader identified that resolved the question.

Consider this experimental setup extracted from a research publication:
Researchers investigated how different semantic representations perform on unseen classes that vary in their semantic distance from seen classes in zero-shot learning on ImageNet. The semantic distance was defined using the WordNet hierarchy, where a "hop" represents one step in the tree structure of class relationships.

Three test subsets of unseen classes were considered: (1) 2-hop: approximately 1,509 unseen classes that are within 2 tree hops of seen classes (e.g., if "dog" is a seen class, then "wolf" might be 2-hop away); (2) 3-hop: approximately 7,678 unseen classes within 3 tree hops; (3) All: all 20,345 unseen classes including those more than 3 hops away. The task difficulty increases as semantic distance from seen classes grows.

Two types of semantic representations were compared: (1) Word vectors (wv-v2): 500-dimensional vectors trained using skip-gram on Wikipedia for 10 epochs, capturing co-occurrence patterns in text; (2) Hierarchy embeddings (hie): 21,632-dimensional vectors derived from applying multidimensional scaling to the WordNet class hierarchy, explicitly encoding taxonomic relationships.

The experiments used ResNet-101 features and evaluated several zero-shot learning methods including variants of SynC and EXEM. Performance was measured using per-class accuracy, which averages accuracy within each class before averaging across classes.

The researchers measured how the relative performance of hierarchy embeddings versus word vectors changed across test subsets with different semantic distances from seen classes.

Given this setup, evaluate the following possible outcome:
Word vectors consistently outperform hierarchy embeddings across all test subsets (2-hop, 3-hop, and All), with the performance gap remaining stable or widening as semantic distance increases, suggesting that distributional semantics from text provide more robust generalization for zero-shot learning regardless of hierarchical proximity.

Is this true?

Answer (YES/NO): NO